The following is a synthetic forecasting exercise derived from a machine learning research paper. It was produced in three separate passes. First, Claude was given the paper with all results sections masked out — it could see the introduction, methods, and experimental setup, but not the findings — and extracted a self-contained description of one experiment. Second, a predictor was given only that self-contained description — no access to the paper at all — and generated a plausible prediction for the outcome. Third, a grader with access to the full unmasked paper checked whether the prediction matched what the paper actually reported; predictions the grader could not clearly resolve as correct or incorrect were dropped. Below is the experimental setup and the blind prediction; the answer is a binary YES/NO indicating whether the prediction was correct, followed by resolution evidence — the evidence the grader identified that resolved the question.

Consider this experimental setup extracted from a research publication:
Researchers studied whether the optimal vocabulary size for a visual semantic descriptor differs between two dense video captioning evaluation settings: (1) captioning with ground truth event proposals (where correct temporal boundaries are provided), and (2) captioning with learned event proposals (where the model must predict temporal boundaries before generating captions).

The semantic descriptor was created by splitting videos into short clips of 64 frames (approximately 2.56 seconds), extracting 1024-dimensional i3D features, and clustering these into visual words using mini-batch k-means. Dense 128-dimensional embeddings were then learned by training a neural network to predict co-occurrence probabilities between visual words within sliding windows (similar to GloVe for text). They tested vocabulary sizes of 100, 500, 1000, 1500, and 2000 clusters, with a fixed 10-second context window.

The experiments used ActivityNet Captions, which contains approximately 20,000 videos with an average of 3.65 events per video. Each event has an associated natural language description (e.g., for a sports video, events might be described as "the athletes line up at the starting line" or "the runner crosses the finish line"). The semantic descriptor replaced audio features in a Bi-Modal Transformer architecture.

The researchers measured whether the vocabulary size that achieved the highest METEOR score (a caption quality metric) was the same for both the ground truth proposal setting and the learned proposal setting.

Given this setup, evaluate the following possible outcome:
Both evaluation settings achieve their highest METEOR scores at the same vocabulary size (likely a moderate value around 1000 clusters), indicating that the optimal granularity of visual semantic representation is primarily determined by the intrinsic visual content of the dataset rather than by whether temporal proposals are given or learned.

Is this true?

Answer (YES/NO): NO